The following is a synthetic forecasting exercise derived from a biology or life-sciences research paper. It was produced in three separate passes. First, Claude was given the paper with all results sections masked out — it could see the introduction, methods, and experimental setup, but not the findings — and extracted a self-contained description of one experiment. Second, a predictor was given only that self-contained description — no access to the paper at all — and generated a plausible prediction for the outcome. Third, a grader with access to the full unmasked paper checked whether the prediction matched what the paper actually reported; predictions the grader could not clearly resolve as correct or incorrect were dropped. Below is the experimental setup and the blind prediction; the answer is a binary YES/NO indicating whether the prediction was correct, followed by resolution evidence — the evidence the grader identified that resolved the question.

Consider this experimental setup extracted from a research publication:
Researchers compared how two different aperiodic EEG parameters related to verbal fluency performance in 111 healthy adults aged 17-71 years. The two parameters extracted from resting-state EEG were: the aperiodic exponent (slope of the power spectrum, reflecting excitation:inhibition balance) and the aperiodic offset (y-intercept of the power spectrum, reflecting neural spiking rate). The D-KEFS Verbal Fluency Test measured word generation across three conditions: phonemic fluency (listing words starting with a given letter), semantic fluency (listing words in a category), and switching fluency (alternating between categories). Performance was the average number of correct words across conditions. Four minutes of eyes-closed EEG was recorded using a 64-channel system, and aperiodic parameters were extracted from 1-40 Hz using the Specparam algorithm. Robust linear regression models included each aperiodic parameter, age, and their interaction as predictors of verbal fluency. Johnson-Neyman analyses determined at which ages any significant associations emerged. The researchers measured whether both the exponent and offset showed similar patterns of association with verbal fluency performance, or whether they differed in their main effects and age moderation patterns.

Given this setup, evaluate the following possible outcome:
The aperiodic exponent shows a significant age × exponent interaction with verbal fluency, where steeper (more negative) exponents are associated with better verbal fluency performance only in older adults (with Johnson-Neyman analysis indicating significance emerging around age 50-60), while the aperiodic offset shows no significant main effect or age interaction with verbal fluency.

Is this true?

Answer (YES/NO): NO